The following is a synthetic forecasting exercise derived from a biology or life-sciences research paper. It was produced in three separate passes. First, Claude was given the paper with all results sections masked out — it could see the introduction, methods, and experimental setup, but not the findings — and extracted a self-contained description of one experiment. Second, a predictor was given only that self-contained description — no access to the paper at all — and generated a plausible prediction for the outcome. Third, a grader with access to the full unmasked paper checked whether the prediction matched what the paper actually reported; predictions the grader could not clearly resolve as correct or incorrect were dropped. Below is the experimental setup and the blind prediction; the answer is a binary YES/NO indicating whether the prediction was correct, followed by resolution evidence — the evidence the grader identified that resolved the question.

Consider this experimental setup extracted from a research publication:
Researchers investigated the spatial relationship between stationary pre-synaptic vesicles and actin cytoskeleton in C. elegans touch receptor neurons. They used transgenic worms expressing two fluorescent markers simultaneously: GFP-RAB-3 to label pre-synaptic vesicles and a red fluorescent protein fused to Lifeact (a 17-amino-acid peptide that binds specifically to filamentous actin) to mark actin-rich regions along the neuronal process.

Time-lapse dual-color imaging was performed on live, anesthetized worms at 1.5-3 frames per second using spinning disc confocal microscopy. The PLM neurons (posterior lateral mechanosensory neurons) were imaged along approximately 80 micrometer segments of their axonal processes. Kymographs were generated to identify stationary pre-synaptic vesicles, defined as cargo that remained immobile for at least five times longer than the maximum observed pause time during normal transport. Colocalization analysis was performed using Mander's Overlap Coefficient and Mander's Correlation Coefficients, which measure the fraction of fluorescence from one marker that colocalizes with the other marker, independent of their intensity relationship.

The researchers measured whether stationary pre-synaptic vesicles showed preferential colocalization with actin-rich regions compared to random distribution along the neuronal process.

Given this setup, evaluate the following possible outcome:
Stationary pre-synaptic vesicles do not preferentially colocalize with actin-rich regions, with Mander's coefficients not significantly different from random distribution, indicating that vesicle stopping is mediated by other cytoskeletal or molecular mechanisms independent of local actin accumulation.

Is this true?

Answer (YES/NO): NO